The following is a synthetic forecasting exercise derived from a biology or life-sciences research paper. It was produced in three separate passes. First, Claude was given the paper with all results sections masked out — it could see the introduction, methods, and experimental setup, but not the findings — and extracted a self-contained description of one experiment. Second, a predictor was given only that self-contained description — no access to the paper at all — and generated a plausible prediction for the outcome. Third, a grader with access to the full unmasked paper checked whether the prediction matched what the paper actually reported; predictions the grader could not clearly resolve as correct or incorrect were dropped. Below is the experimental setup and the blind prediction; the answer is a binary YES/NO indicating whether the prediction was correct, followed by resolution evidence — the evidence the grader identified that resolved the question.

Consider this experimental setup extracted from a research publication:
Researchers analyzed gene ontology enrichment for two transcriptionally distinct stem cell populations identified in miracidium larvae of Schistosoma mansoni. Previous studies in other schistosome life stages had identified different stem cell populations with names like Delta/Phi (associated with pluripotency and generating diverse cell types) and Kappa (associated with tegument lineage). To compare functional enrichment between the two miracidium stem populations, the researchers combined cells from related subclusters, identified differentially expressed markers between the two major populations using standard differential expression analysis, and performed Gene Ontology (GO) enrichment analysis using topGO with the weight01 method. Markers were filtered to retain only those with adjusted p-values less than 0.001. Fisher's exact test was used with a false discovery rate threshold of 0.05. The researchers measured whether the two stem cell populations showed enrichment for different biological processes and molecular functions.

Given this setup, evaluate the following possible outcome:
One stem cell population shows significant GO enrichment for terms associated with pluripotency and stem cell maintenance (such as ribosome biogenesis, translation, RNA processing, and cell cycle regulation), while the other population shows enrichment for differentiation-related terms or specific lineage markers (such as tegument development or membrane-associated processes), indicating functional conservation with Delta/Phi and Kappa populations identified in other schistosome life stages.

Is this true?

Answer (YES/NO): NO